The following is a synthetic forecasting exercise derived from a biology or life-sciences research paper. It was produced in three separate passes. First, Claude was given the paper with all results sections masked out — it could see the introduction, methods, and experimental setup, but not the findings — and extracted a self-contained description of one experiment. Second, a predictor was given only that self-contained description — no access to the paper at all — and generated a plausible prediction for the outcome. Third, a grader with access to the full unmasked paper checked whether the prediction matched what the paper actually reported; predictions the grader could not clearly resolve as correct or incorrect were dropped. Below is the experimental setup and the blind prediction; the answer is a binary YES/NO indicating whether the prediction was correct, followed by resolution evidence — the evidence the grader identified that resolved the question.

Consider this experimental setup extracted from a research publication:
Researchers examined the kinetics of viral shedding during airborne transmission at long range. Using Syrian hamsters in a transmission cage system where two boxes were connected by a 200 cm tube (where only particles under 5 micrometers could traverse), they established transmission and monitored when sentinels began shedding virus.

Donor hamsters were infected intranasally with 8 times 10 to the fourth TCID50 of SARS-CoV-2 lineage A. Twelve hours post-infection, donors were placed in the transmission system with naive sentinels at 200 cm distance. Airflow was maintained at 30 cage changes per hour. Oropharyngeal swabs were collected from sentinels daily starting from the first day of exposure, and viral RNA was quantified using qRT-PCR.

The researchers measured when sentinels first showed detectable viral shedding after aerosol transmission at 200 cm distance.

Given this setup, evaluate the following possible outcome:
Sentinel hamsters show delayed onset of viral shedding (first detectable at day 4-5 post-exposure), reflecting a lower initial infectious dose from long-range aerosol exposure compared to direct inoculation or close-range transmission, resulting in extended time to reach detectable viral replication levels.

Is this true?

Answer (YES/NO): NO